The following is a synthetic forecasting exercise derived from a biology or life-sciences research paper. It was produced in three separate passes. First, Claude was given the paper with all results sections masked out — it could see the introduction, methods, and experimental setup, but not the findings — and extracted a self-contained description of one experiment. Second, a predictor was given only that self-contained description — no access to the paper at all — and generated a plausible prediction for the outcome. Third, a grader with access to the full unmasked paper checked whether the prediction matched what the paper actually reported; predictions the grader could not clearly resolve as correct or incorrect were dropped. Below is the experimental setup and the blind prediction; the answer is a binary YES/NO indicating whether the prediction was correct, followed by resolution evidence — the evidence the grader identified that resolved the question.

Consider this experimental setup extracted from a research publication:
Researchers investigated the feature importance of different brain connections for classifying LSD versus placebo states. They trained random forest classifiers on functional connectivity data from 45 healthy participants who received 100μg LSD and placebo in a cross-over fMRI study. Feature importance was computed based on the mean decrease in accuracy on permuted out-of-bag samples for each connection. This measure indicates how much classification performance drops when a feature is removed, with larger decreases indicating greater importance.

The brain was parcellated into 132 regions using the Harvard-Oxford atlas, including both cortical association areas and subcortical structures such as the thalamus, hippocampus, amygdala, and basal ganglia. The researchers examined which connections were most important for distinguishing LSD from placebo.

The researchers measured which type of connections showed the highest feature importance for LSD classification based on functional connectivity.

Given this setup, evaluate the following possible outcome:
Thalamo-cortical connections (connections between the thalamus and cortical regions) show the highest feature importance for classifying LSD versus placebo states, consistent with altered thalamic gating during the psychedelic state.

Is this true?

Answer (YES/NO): NO